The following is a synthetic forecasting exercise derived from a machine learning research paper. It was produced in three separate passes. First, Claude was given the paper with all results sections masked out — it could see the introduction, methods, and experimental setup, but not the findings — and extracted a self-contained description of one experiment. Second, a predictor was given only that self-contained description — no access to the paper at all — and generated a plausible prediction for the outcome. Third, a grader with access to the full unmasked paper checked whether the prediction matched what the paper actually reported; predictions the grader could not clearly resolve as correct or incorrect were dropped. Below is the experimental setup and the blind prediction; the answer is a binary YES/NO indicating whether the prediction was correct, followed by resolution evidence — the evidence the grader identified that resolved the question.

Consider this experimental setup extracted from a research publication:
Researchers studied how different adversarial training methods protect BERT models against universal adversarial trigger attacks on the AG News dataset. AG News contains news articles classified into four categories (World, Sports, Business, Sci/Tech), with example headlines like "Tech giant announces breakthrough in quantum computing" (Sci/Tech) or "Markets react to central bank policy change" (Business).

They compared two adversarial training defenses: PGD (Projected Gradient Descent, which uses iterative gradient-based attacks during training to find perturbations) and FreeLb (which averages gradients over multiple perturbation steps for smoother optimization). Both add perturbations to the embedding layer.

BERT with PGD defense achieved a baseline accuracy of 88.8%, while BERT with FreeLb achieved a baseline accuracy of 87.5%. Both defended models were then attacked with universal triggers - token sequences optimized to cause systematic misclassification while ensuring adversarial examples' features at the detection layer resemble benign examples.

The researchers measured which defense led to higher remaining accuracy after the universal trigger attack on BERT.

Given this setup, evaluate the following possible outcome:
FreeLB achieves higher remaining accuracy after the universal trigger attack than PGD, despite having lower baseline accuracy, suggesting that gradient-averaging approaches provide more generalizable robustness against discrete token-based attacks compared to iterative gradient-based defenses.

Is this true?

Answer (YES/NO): NO